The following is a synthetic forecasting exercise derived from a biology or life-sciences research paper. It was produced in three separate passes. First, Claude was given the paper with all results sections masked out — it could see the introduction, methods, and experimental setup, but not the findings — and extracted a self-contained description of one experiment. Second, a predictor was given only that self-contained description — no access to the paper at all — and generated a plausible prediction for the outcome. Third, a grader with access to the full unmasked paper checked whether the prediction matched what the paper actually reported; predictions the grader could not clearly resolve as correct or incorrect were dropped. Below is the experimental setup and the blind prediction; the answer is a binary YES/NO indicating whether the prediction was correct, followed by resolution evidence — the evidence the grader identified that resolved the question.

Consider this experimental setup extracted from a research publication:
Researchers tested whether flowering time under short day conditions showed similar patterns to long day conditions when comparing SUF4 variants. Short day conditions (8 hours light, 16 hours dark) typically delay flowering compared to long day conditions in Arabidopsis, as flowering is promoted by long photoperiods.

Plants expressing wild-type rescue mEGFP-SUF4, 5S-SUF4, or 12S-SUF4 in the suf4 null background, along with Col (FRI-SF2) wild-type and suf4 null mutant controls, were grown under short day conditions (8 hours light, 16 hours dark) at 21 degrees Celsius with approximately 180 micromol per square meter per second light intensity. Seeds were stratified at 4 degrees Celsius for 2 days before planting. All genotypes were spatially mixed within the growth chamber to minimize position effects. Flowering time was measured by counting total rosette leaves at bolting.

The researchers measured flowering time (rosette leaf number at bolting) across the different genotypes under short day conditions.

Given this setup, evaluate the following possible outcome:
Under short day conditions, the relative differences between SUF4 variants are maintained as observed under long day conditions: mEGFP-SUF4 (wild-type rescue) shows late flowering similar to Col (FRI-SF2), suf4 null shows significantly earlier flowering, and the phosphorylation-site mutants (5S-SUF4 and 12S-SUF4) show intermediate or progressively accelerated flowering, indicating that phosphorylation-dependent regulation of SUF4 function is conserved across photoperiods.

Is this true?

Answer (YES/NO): NO